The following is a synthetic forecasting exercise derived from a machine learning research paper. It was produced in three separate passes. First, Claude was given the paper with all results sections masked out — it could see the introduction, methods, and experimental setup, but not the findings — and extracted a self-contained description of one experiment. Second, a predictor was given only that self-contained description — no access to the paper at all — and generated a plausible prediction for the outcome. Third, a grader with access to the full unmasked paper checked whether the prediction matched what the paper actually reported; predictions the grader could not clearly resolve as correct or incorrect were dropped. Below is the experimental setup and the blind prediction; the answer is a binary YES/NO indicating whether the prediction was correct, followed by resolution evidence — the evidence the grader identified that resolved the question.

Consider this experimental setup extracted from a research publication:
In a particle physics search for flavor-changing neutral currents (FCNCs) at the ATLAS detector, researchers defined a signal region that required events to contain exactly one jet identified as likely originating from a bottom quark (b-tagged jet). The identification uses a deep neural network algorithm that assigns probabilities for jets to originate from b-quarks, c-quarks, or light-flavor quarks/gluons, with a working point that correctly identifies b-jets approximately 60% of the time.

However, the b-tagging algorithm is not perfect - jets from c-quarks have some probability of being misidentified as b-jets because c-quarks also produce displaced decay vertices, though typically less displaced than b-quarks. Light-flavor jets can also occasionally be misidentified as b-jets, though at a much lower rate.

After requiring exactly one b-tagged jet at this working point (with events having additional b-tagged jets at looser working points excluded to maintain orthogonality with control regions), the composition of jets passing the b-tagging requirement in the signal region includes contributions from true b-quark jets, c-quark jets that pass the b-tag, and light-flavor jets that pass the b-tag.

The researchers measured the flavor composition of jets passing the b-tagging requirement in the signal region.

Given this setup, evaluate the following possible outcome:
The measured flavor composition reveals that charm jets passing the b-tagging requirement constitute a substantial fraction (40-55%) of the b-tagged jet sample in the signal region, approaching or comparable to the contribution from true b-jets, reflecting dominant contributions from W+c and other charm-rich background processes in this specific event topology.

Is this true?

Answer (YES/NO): NO